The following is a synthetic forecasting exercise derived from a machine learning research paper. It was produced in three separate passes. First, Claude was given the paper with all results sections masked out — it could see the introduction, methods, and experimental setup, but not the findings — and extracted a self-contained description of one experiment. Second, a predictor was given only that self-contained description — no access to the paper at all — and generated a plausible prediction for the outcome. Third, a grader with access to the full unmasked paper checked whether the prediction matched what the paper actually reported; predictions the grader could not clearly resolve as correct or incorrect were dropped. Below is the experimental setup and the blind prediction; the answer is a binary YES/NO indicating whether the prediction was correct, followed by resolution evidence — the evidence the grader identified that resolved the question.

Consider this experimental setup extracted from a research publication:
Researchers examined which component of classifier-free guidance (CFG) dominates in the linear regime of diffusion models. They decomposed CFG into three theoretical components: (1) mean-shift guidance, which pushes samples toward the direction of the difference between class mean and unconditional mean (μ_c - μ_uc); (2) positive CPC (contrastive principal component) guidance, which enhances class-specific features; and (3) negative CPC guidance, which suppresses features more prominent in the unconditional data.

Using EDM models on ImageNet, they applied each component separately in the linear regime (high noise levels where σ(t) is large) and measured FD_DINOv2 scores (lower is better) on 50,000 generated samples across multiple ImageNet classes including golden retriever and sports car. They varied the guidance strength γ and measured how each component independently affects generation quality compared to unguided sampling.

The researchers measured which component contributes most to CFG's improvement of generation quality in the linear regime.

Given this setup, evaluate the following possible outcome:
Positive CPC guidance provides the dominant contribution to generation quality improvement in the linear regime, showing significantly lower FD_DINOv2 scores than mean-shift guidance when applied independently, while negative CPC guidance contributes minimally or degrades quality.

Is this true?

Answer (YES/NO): NO